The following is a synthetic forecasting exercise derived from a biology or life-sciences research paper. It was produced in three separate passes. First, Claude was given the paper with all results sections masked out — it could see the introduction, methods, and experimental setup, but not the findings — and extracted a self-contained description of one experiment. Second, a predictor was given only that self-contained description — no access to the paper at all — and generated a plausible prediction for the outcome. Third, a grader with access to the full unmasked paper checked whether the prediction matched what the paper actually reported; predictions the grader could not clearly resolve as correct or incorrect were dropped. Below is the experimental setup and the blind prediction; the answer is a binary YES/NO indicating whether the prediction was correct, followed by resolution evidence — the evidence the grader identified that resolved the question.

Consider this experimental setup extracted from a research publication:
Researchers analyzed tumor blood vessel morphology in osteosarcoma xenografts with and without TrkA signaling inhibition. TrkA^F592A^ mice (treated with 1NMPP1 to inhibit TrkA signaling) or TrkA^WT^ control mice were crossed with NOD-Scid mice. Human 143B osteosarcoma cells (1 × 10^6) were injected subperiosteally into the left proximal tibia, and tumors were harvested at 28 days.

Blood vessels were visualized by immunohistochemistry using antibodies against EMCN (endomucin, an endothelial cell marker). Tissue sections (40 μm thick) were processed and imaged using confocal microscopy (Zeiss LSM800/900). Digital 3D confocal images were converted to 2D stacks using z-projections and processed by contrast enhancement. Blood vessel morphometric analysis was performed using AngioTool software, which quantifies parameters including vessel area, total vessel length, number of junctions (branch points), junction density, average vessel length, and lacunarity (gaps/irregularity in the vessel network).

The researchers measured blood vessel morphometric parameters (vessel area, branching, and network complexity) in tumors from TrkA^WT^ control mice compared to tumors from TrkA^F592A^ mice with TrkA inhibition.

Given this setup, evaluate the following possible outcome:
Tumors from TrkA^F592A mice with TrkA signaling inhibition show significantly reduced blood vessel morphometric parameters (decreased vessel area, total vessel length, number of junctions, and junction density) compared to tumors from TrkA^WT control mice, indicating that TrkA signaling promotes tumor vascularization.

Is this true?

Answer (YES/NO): YES